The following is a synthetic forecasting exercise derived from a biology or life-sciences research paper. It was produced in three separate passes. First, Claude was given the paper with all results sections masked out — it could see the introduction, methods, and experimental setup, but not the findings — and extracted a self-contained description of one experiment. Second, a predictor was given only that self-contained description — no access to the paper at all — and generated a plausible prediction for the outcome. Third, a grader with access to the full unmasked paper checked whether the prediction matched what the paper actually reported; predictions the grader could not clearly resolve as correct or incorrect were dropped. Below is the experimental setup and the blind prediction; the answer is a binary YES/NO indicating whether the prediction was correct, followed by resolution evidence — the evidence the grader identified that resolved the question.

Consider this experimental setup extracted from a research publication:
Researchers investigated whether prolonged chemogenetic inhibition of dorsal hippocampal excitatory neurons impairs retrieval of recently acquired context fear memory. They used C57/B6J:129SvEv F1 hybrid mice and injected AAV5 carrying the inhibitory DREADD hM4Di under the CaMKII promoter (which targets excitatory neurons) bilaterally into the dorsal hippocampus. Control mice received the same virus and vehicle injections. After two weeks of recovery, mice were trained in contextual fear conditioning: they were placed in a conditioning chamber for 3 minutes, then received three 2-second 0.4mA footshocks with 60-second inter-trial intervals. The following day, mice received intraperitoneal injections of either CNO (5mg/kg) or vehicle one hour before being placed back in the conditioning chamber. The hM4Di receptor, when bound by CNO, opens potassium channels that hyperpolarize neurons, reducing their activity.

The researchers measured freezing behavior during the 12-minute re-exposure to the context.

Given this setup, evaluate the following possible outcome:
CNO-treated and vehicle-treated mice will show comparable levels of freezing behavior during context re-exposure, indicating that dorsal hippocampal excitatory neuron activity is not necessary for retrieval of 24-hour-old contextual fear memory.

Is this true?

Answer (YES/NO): YES